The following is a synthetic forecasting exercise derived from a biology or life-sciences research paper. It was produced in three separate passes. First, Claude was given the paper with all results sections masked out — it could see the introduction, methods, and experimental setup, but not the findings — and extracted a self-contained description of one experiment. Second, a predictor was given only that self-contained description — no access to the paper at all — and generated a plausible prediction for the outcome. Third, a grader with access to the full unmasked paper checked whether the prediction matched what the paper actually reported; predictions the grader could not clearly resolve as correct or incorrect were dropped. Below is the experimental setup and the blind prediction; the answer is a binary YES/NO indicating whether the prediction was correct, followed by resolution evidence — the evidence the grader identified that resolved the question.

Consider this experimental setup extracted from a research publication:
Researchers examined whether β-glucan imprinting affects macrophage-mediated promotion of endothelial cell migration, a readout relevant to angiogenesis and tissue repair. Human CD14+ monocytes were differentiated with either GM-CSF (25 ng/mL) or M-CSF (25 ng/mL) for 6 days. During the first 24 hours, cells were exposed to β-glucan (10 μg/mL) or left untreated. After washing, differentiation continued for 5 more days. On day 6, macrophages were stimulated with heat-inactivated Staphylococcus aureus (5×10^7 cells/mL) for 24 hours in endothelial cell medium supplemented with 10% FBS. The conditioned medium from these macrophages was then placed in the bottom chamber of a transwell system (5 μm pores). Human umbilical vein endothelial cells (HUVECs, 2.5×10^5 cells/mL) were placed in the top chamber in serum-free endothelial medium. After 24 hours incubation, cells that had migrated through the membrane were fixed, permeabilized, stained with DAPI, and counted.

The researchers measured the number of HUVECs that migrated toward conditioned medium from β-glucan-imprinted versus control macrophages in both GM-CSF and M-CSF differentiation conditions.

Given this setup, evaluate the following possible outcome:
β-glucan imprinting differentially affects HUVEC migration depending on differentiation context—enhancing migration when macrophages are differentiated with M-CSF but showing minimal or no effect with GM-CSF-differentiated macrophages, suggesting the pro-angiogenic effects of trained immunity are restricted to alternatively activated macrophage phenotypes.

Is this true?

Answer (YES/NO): NO